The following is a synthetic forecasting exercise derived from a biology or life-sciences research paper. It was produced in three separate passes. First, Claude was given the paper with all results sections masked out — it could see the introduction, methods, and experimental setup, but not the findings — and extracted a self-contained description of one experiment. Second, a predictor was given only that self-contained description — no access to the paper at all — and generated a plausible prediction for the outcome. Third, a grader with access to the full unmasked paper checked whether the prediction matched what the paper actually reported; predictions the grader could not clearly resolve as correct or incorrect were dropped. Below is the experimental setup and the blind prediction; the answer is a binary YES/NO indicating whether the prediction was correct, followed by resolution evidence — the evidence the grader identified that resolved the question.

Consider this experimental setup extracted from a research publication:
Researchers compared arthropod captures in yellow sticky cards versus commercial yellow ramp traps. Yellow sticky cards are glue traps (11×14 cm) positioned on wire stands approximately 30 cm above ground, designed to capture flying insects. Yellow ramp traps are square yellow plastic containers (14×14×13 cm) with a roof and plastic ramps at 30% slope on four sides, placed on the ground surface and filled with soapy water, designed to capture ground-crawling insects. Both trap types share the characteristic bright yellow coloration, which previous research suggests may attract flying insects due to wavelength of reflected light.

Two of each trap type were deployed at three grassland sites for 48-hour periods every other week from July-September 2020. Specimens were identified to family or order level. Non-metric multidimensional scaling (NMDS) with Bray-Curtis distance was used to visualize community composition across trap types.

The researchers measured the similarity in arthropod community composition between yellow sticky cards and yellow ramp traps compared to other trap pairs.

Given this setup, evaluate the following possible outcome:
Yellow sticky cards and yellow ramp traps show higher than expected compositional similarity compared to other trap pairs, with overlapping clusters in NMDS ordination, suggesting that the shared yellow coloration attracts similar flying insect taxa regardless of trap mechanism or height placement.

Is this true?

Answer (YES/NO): NO